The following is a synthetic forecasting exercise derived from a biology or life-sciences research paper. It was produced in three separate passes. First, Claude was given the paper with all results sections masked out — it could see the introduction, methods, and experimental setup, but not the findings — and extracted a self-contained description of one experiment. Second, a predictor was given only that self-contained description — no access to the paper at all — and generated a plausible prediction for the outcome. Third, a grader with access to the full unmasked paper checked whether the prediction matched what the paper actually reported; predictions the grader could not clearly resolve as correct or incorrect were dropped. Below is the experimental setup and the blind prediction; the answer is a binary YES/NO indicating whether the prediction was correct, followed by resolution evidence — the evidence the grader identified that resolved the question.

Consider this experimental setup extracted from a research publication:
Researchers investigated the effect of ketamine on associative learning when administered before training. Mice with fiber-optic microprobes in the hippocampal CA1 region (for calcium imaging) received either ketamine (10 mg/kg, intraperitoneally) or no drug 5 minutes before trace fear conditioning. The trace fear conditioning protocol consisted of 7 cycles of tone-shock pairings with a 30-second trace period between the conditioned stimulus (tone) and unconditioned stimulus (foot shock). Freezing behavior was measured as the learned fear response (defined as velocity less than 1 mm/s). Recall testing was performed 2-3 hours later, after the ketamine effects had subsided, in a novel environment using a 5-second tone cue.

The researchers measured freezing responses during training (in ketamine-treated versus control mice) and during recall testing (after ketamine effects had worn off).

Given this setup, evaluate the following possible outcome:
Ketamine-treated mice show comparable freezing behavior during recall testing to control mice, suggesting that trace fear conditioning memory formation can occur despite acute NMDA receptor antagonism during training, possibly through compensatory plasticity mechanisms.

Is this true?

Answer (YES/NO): NO